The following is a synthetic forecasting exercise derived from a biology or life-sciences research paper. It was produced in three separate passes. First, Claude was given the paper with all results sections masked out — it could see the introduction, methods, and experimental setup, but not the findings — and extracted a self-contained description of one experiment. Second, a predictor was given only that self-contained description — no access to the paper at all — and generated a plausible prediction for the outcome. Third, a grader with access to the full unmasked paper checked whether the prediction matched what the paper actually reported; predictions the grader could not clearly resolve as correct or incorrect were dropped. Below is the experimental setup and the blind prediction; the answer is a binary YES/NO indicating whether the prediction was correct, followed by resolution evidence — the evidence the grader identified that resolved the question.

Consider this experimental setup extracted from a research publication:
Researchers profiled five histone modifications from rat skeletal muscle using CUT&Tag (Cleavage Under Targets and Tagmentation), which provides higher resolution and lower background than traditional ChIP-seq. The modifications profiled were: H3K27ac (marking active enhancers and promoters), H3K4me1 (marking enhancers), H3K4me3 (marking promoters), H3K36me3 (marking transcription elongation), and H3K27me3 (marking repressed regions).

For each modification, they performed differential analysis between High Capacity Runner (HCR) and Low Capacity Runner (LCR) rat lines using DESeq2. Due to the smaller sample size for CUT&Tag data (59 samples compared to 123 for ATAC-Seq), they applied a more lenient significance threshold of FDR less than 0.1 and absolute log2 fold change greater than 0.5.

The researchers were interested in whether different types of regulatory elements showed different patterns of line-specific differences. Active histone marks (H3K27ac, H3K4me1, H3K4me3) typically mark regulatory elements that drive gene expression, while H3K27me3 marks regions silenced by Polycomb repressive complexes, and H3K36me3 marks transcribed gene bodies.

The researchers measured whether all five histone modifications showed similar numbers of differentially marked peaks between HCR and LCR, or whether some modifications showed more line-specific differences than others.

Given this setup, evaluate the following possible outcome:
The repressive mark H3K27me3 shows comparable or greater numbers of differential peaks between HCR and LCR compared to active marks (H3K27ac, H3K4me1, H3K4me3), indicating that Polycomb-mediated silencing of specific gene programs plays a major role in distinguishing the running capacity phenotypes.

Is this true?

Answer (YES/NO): NO